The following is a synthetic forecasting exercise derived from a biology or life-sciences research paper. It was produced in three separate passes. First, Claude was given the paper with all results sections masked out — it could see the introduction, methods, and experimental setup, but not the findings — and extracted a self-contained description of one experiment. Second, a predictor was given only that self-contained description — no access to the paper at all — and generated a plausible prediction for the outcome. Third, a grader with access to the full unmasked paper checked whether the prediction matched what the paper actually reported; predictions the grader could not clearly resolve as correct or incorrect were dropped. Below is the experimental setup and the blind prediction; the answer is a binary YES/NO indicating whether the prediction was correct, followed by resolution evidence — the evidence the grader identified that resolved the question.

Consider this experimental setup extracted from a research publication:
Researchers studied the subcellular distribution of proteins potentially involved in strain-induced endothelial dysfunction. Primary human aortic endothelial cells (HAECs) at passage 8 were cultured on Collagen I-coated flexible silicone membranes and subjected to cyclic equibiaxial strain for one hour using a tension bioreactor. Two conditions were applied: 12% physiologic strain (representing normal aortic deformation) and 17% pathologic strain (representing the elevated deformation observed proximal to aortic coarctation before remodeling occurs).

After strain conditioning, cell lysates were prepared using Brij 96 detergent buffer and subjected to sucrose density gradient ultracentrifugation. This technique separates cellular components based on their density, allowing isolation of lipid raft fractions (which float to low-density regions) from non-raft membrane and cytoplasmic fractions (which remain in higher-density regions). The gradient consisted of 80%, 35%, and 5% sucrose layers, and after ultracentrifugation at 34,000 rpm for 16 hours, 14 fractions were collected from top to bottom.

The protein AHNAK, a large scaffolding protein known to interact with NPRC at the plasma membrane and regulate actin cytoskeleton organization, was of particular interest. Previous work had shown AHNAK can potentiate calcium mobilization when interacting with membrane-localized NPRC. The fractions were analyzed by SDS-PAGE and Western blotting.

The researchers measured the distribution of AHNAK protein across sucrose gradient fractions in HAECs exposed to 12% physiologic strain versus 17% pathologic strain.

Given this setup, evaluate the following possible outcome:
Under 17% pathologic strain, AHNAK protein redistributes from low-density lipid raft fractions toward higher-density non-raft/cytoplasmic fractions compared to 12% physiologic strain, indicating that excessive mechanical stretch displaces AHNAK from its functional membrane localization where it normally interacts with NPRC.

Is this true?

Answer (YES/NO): NO